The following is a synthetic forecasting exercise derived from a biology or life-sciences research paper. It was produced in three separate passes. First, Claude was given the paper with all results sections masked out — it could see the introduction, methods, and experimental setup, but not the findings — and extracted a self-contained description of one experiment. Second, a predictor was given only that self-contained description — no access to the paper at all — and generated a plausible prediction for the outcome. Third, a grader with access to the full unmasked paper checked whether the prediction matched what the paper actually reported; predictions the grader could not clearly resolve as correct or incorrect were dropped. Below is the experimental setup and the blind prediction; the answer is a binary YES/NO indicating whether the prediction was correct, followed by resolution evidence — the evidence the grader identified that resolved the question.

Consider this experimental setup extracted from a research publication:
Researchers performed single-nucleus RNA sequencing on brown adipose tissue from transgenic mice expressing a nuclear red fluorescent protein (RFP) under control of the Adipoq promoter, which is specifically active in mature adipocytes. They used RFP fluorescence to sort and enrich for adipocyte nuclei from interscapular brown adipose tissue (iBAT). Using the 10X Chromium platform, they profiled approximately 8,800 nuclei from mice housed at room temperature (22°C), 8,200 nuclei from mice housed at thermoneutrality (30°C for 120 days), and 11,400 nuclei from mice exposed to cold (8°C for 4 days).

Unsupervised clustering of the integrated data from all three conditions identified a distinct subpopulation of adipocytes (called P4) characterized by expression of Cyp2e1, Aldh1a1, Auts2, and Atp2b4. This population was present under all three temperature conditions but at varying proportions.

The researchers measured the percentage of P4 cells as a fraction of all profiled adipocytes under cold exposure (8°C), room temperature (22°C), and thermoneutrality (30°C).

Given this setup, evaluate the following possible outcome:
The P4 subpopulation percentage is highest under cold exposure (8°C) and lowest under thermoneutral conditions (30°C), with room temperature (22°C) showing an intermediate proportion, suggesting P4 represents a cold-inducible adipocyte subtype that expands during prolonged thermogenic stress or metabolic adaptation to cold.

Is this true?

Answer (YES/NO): NO